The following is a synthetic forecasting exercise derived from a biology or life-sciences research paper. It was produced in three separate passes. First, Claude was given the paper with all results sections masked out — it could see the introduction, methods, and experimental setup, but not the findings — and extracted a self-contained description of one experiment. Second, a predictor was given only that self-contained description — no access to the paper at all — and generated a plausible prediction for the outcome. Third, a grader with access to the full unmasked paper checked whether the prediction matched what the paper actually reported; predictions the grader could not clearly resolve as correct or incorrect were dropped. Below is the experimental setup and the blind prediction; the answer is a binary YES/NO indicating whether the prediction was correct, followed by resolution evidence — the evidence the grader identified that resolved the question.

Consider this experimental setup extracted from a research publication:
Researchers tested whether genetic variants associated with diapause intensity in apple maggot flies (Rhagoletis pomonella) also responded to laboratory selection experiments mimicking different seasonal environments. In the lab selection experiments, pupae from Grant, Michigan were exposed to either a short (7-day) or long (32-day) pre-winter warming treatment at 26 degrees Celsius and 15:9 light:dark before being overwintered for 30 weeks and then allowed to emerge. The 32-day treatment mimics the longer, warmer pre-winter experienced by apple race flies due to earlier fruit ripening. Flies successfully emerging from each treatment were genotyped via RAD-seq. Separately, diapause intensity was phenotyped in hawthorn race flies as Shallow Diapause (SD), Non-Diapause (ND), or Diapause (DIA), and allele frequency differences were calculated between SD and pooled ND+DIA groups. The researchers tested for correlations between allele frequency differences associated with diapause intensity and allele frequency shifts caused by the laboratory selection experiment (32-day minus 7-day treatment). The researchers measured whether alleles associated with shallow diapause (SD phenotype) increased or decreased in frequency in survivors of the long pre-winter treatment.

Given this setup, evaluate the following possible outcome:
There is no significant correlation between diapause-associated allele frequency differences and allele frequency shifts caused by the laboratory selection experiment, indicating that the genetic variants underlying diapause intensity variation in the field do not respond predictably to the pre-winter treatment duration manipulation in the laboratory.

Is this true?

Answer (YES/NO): NO